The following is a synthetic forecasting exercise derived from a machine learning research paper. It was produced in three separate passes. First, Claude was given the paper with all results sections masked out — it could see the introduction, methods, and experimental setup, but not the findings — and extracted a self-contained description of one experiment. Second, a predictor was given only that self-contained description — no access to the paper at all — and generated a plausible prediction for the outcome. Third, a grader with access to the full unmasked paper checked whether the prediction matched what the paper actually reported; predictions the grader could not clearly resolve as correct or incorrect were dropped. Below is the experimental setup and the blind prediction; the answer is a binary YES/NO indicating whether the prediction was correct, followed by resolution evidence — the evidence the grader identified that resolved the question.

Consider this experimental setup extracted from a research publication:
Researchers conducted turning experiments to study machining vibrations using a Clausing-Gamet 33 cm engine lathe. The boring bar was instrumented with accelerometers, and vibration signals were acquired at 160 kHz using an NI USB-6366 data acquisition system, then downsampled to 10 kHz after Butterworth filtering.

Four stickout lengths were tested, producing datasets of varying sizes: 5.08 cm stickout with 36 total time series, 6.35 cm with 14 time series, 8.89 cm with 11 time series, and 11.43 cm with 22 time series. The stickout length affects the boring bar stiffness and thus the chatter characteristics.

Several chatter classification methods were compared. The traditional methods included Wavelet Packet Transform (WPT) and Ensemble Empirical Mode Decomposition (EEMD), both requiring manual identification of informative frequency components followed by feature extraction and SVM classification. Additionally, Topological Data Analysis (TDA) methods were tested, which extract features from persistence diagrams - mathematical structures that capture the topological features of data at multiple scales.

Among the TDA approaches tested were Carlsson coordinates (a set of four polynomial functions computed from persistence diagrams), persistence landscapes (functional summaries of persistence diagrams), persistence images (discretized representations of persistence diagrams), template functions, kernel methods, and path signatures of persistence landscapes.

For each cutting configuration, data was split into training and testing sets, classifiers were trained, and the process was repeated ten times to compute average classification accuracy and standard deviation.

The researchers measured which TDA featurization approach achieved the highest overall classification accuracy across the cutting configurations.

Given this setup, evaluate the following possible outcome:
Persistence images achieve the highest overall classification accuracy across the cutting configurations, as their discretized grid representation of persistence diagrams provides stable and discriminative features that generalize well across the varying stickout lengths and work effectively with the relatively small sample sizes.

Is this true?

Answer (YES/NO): NO